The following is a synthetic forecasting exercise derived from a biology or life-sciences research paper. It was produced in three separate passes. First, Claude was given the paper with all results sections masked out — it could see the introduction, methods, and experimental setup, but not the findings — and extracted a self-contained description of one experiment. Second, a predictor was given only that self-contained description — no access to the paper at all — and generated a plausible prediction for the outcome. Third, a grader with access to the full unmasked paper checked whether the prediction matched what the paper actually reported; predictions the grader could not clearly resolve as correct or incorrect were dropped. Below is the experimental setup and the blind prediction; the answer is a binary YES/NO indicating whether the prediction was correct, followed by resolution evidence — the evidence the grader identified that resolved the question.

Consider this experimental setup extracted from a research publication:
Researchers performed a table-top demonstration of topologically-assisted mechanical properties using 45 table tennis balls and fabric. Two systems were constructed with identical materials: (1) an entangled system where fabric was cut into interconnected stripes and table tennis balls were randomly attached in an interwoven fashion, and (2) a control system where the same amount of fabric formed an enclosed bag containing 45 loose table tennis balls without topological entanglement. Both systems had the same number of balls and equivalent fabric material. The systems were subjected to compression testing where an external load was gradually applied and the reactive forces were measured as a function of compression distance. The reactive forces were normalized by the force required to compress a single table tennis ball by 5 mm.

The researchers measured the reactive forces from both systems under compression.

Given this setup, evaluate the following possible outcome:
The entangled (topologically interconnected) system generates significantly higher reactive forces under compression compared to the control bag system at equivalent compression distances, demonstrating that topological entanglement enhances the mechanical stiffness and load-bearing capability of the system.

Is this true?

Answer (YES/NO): YES